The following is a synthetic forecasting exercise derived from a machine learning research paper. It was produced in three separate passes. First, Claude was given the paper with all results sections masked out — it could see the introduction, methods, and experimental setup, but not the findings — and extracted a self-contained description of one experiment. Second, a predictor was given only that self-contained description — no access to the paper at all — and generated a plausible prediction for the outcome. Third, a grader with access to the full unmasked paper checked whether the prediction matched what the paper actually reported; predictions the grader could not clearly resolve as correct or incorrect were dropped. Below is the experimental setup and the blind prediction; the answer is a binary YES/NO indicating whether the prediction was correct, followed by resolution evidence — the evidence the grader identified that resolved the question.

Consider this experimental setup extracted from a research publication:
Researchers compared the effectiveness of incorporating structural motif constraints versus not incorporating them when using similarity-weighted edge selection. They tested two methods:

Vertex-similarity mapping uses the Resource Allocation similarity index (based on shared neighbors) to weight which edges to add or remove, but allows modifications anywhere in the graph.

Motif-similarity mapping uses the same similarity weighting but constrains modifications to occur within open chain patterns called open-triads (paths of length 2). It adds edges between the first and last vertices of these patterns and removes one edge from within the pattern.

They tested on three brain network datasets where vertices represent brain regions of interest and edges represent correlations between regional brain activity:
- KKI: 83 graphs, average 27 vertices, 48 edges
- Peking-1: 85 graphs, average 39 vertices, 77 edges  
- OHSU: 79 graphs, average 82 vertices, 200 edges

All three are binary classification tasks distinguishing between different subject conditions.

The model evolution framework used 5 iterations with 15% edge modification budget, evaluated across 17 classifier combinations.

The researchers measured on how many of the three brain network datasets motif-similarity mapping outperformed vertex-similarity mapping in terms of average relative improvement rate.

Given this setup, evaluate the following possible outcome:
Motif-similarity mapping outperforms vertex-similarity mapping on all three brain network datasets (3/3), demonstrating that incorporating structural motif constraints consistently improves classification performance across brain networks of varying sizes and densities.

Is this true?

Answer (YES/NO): NO